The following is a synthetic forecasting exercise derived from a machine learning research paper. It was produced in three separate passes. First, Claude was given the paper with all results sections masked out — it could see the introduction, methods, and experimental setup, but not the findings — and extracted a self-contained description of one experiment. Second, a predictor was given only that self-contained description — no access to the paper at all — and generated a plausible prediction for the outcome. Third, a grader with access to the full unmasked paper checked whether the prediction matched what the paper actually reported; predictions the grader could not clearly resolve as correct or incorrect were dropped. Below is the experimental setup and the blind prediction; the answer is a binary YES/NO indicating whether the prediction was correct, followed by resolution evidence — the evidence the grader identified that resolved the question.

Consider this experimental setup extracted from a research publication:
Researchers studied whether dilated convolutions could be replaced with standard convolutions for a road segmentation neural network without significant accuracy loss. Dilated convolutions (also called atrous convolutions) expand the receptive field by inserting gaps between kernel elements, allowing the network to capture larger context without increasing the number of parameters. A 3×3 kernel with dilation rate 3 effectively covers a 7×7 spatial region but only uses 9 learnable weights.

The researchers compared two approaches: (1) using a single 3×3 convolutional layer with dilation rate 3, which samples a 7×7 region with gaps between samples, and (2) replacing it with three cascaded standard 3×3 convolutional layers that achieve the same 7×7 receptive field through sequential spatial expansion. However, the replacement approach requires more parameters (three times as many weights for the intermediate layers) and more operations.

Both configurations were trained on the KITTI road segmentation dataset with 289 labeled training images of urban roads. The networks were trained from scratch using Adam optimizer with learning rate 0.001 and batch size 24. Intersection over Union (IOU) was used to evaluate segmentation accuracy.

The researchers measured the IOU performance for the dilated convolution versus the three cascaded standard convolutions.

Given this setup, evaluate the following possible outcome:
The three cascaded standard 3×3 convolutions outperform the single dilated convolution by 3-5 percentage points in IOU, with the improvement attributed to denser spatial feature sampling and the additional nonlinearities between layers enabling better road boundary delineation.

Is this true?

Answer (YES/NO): NO